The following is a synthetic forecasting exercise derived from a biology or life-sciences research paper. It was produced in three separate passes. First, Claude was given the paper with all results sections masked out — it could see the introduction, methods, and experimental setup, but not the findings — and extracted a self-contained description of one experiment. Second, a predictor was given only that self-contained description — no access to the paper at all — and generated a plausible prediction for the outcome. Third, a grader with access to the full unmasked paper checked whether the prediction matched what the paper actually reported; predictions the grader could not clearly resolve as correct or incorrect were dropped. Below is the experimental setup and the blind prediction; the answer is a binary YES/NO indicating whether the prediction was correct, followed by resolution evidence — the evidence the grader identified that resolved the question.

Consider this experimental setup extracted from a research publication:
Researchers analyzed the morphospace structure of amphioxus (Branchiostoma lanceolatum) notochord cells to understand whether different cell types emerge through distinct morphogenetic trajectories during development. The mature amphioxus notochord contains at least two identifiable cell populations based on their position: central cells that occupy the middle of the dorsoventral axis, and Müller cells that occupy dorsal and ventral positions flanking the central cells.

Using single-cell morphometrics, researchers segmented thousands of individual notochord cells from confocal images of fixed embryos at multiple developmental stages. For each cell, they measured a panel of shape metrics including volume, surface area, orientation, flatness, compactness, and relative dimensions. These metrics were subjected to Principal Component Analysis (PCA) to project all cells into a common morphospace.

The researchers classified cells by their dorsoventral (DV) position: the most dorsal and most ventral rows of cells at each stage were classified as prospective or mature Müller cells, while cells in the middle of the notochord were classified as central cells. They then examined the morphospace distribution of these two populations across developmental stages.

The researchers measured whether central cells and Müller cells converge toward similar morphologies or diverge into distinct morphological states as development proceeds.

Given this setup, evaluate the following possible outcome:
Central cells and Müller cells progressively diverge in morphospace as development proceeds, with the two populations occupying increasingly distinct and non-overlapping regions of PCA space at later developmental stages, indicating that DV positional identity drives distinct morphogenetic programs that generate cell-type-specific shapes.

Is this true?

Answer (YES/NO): YES